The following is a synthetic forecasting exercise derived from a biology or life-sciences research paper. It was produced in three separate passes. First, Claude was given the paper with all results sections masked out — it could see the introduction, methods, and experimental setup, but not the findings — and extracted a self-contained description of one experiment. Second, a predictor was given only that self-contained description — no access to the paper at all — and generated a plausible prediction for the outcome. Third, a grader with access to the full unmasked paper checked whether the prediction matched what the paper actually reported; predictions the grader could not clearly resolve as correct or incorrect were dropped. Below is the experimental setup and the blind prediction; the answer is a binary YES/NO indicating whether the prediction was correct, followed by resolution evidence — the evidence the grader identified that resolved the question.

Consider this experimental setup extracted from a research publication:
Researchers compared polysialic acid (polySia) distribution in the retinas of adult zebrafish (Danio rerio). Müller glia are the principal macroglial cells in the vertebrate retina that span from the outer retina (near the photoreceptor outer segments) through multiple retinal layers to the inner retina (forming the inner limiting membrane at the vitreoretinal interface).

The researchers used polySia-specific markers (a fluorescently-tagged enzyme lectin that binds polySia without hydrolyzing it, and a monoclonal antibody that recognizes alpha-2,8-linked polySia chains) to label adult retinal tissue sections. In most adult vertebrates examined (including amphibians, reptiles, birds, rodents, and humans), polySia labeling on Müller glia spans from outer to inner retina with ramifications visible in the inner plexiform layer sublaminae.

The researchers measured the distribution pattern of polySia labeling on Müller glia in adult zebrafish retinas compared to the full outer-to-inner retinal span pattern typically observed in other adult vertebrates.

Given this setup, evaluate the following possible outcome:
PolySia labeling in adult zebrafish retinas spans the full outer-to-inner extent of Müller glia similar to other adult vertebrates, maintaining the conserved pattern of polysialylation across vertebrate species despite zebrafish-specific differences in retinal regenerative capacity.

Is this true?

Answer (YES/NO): NO